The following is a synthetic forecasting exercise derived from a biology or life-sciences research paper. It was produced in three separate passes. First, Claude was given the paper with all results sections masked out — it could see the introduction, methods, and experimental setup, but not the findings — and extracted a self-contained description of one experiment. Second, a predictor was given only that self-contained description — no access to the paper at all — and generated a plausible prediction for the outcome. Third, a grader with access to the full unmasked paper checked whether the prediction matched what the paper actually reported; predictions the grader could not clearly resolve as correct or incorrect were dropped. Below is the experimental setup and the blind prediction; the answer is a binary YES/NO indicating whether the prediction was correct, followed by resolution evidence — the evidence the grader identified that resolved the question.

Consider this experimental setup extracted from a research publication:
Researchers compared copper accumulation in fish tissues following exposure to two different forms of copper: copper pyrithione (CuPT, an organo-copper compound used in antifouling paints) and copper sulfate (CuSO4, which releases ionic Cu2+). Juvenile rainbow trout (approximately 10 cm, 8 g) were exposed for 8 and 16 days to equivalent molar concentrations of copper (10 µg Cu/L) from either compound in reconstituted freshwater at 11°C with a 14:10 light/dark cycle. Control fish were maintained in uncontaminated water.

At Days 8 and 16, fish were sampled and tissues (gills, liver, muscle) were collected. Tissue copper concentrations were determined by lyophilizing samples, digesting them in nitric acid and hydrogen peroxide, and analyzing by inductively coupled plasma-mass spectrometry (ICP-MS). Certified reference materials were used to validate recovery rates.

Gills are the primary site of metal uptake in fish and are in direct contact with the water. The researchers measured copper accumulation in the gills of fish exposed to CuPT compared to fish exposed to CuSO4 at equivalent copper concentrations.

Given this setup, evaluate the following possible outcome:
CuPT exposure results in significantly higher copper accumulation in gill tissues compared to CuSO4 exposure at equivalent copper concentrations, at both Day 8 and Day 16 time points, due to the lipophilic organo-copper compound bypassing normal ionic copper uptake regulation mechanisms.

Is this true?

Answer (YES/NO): YES